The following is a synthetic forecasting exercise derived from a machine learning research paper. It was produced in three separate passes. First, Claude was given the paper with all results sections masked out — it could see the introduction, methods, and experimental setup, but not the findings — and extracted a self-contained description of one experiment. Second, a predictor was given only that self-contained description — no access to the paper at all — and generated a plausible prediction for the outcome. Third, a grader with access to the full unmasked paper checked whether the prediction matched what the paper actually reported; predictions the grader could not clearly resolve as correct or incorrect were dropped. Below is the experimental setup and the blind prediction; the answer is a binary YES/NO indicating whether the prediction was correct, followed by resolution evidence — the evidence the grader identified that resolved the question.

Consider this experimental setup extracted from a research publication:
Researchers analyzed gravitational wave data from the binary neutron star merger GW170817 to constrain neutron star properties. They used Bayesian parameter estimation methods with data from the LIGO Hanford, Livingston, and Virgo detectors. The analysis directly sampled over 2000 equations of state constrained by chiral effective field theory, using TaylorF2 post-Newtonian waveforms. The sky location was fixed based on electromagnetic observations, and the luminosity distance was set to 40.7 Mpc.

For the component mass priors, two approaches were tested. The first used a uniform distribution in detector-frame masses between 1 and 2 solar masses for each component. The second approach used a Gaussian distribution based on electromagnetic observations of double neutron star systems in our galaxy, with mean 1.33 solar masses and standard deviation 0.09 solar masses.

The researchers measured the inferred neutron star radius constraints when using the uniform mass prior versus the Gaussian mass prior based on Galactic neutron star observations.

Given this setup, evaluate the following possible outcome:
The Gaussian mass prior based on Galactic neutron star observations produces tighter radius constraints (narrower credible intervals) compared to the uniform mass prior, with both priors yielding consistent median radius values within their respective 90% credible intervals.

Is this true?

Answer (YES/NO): NO